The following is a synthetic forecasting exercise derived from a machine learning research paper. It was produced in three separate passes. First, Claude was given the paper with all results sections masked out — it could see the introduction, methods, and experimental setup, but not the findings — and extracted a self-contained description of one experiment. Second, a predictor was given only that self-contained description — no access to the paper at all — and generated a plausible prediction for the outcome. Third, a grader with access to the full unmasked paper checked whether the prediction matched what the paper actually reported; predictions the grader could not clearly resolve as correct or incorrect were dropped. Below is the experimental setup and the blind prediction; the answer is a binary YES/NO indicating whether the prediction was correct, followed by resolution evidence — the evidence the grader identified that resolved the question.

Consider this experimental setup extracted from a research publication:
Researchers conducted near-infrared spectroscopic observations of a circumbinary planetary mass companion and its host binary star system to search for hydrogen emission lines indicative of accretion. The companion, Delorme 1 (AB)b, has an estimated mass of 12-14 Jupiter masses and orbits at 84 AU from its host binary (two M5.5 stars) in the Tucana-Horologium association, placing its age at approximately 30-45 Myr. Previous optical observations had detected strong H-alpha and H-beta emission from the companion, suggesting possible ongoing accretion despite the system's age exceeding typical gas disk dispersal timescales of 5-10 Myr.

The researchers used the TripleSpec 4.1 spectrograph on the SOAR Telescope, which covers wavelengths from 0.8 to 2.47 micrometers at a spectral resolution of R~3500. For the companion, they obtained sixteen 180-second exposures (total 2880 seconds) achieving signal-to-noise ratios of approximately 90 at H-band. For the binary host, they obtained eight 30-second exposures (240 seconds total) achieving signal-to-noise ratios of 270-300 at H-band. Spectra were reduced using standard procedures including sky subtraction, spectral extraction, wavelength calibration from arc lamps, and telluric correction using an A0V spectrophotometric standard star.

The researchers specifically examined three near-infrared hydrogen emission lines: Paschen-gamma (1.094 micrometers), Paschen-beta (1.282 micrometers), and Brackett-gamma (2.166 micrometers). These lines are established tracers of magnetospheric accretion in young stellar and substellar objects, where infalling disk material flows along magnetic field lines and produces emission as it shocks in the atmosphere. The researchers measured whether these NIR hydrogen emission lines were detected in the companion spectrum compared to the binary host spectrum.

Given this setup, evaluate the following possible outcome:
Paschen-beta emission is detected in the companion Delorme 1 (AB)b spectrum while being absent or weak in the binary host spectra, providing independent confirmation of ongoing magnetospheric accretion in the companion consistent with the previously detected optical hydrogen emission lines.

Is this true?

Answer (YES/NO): NO